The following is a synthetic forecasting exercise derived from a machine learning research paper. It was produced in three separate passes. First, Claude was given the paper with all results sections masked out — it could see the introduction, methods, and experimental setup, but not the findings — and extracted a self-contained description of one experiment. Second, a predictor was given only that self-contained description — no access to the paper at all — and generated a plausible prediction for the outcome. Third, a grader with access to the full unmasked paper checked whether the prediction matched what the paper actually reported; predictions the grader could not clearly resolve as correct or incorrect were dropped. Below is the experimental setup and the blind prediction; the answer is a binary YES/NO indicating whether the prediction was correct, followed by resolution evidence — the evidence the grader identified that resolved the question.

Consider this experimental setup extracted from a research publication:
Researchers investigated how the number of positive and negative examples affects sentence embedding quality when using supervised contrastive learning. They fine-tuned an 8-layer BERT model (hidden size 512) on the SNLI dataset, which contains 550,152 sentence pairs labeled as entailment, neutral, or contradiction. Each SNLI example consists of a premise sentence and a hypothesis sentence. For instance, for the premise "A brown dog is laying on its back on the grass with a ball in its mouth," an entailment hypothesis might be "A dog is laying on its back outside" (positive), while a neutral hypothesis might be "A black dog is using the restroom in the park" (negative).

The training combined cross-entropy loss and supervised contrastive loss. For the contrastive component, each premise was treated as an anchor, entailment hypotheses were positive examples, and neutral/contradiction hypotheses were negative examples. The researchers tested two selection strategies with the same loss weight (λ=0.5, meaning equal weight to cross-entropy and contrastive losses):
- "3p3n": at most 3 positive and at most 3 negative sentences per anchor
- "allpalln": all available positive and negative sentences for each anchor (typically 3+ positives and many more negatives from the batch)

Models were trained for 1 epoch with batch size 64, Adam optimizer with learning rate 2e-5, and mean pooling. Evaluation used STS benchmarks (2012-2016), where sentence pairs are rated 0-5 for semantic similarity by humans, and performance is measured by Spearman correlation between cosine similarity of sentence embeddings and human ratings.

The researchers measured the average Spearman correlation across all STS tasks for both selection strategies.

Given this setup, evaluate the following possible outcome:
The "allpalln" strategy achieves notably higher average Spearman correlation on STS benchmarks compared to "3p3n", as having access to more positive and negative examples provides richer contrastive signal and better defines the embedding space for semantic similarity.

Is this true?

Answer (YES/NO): YES